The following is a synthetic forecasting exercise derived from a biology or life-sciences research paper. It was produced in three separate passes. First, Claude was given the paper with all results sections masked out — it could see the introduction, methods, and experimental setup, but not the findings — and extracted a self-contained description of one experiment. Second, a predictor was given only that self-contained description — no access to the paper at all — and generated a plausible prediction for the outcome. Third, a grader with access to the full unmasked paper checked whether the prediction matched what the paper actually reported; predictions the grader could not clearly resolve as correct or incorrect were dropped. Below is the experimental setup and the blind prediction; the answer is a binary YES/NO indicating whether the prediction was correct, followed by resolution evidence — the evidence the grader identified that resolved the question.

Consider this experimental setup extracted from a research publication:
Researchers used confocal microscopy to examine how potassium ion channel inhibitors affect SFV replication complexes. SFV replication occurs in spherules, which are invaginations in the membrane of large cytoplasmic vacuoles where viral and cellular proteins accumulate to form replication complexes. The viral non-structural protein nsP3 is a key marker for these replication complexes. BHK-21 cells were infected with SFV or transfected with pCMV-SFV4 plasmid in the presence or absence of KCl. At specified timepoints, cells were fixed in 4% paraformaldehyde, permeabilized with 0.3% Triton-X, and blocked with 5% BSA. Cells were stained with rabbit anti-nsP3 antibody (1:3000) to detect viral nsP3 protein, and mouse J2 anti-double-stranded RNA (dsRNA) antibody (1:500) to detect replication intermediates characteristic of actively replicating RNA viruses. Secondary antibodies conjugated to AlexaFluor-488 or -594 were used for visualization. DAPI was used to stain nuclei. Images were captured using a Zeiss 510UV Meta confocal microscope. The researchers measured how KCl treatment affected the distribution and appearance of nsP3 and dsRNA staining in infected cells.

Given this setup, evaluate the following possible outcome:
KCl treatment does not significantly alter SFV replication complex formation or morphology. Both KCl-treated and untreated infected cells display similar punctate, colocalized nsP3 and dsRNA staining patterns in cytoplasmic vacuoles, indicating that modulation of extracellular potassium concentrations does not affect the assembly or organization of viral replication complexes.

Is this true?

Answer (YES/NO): NO